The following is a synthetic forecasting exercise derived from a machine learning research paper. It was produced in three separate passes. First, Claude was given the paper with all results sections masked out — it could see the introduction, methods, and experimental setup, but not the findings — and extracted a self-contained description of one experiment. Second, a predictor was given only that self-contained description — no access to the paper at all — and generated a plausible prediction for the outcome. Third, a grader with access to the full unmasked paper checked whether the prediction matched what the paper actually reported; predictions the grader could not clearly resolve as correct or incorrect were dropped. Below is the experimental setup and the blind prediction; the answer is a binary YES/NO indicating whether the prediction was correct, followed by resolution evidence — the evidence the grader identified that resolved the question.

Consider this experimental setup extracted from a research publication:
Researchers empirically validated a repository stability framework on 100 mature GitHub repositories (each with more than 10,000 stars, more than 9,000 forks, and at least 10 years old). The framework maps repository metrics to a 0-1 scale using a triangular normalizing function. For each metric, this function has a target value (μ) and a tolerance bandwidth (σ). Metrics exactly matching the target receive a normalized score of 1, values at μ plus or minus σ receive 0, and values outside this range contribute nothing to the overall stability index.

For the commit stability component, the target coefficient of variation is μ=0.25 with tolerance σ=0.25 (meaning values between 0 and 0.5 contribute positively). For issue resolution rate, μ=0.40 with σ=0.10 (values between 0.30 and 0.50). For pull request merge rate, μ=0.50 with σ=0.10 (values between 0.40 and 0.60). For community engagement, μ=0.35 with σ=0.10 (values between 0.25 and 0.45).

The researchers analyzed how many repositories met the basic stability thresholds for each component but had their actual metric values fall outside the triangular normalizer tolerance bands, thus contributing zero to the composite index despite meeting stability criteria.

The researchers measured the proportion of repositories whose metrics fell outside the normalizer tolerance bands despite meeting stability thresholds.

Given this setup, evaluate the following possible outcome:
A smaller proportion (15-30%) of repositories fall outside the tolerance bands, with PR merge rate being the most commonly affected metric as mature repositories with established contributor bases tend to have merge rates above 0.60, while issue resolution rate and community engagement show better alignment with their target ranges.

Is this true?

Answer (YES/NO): NO